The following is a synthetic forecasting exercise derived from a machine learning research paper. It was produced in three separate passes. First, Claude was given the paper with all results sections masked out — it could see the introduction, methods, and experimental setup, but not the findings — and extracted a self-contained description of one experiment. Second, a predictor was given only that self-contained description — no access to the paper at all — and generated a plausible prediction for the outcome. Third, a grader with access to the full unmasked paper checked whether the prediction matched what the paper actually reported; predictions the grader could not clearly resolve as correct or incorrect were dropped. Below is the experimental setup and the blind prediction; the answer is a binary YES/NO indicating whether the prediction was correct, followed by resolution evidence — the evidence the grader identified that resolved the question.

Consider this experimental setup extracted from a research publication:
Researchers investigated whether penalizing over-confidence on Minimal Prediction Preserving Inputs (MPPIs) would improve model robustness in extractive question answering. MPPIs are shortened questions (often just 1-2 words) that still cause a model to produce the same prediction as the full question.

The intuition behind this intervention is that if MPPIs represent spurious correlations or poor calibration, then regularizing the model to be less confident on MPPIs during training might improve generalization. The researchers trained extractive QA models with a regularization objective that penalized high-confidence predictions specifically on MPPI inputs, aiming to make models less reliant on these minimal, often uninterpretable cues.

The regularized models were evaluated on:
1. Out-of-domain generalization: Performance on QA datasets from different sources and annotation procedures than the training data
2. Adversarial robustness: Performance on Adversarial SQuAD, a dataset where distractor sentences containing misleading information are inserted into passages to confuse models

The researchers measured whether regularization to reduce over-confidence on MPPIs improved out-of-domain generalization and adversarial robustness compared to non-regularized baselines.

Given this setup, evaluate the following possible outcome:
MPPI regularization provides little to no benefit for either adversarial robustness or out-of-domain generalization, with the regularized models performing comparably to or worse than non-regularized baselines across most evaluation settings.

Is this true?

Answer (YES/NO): YES